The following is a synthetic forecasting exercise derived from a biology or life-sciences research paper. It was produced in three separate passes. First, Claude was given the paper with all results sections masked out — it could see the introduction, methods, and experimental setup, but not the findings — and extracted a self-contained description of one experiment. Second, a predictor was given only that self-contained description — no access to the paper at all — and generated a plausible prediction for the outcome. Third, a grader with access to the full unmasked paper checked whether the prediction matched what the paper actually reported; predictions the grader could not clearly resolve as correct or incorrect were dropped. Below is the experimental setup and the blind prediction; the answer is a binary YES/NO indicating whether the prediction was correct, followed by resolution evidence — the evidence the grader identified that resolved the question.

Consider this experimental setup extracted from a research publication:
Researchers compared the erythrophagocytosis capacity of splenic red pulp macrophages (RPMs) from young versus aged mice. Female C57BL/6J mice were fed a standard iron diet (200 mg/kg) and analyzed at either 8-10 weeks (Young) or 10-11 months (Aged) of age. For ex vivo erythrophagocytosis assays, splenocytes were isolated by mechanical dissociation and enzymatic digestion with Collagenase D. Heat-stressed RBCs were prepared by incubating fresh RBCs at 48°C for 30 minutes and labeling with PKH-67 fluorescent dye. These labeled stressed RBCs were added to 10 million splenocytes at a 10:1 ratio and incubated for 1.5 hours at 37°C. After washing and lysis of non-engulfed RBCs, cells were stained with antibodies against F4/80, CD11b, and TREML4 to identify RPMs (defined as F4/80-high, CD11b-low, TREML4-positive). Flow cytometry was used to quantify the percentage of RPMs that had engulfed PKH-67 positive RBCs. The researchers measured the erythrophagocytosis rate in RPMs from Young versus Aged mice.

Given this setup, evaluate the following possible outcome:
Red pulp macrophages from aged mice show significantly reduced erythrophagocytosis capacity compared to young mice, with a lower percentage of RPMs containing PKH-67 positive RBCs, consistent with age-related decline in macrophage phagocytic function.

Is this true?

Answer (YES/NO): YES